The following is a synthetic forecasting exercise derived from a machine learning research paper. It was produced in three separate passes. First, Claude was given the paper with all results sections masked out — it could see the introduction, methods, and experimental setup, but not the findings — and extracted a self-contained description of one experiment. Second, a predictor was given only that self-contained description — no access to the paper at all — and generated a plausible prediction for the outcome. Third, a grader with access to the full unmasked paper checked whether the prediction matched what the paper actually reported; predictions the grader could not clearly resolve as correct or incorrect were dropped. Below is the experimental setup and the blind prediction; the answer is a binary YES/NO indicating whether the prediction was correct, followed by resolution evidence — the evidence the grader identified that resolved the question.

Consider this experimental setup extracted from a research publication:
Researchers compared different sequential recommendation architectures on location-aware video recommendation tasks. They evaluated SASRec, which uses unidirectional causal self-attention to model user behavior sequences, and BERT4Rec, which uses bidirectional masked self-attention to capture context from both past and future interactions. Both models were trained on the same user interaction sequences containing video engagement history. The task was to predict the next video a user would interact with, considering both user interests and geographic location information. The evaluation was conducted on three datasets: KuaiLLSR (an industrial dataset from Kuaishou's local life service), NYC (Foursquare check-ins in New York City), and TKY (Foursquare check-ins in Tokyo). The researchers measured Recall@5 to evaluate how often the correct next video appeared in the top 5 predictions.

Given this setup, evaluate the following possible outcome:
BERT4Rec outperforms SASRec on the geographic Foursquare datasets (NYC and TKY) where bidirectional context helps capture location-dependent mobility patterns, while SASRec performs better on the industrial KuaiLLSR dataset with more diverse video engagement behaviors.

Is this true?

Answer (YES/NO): NO